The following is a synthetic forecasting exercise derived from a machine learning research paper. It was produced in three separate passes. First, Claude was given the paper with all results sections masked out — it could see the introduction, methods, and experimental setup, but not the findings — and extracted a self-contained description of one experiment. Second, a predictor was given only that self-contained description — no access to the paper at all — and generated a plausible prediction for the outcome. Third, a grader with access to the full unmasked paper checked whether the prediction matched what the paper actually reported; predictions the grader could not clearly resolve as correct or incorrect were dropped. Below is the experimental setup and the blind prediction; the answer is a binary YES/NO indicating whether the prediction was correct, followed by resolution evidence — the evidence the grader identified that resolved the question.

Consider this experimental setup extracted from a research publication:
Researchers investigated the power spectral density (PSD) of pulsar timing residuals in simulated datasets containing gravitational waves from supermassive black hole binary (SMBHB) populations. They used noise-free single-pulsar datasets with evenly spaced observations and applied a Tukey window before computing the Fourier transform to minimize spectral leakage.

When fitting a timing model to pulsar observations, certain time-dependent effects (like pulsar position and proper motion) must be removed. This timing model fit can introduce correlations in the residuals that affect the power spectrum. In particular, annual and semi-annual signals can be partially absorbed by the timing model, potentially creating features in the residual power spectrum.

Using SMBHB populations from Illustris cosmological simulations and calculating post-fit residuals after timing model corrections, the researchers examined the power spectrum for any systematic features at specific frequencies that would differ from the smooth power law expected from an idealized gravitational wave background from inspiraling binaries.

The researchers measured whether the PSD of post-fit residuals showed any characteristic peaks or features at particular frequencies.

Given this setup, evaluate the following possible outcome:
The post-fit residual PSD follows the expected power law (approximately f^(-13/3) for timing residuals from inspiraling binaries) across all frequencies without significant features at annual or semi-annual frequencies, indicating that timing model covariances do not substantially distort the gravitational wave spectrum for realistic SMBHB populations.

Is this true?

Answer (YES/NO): NO